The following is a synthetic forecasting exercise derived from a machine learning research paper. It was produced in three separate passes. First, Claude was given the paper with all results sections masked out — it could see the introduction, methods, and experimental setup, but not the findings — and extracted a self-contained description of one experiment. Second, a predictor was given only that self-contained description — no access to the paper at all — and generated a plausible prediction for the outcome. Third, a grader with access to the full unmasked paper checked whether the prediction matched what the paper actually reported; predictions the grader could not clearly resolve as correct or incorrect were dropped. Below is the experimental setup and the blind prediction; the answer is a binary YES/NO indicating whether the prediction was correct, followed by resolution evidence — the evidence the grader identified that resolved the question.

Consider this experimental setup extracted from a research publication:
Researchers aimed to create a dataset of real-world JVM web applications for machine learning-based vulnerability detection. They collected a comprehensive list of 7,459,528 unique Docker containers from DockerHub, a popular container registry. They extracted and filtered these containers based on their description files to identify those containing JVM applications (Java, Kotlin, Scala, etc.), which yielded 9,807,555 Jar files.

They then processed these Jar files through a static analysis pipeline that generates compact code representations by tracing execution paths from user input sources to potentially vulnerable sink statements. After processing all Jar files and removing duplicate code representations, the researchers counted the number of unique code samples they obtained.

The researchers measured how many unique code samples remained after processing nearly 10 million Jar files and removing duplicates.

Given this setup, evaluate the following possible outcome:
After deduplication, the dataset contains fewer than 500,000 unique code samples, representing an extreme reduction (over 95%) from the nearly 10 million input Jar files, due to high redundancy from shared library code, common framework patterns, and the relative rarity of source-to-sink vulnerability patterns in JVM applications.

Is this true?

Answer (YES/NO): YES